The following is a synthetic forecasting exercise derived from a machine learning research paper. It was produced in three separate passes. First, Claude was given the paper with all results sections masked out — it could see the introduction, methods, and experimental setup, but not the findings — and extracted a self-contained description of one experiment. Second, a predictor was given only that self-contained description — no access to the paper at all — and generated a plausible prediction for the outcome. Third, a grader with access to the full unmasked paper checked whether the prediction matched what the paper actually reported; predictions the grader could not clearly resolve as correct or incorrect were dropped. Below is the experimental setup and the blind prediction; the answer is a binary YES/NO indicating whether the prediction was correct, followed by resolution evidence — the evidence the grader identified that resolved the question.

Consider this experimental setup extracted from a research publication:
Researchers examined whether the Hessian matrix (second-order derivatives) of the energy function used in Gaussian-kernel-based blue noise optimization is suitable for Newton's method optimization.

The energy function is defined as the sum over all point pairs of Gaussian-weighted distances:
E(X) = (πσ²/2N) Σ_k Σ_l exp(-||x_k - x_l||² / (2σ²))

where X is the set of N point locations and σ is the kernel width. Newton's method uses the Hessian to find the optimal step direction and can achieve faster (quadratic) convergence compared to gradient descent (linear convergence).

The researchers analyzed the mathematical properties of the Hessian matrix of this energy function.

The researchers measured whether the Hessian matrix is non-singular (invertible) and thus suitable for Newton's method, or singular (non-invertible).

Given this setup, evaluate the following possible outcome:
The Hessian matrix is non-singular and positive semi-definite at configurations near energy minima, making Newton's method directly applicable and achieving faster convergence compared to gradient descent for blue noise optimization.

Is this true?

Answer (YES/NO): NO